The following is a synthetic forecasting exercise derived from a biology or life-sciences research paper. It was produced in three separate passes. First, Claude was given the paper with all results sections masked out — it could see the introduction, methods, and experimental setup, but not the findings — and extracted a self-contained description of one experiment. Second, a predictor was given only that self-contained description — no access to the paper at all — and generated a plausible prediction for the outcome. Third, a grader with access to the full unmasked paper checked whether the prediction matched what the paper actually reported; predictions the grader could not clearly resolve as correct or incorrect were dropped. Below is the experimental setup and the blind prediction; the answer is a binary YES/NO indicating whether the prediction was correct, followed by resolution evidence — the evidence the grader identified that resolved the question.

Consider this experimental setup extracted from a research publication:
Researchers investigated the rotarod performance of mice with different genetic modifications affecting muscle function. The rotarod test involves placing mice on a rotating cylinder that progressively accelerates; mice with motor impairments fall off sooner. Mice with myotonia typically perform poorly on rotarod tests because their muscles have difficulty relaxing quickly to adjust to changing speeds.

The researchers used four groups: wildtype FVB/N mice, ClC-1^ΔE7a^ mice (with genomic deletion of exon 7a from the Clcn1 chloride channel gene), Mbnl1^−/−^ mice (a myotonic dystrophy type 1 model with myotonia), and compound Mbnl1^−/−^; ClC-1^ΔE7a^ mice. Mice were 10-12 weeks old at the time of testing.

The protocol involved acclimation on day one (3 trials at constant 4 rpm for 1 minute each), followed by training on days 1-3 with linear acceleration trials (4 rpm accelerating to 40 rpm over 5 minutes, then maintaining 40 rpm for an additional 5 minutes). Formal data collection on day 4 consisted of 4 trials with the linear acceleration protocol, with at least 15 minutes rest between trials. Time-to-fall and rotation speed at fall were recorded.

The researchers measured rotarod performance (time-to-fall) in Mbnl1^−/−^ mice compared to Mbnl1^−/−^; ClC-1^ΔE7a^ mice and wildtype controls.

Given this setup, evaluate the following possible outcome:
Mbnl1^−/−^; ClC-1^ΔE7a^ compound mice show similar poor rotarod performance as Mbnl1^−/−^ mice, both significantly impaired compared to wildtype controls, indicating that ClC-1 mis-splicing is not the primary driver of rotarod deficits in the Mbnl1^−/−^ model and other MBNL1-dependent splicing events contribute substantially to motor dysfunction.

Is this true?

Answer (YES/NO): NO